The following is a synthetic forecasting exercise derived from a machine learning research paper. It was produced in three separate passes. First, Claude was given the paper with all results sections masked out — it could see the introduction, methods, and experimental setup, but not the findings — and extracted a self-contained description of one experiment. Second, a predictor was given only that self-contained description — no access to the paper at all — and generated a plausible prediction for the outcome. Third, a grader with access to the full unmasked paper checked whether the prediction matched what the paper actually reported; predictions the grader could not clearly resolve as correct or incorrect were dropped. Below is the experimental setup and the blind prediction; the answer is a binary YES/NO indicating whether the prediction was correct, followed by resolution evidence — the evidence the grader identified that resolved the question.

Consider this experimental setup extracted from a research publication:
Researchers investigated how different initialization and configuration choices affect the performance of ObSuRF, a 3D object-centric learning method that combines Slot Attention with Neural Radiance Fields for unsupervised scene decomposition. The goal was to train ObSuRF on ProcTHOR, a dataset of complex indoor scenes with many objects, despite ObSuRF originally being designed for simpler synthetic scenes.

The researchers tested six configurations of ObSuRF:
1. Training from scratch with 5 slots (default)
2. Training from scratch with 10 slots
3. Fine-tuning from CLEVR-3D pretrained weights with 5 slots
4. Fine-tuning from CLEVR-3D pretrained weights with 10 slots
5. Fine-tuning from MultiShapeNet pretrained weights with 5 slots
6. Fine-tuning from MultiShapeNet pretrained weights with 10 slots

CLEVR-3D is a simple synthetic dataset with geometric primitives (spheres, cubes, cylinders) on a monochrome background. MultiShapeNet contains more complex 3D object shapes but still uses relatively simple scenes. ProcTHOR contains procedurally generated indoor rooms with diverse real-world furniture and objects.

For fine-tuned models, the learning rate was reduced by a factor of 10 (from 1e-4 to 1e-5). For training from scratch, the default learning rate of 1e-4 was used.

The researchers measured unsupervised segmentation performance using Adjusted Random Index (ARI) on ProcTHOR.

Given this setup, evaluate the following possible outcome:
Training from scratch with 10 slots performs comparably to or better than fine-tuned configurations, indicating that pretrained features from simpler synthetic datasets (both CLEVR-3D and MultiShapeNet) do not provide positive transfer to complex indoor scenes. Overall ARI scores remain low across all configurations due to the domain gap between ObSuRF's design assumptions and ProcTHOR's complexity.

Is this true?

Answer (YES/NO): YES